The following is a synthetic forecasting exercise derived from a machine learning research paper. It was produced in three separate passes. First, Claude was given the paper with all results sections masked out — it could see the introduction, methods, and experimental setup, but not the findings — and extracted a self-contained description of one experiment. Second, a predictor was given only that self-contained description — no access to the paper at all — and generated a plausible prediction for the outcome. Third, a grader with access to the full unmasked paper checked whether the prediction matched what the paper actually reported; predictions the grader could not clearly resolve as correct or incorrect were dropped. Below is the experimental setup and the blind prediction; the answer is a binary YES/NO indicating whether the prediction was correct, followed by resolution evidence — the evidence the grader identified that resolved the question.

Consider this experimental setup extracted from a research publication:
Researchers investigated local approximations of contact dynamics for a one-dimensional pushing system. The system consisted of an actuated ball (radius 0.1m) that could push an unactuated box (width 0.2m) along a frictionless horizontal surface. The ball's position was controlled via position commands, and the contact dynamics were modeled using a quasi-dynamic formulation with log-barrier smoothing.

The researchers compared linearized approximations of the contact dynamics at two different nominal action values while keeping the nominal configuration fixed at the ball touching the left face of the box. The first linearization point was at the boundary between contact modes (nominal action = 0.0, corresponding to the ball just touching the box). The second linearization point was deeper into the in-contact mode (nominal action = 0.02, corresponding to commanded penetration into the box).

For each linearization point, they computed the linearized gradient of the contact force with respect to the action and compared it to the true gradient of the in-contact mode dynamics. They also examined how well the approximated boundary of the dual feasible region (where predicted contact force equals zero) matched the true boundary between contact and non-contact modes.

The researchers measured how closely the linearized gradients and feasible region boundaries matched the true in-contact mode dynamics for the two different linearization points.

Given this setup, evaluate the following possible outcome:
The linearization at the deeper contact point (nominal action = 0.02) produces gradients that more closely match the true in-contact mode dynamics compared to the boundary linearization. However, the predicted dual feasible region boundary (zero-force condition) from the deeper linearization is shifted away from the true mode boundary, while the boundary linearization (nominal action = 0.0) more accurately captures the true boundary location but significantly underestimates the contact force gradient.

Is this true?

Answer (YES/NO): NO